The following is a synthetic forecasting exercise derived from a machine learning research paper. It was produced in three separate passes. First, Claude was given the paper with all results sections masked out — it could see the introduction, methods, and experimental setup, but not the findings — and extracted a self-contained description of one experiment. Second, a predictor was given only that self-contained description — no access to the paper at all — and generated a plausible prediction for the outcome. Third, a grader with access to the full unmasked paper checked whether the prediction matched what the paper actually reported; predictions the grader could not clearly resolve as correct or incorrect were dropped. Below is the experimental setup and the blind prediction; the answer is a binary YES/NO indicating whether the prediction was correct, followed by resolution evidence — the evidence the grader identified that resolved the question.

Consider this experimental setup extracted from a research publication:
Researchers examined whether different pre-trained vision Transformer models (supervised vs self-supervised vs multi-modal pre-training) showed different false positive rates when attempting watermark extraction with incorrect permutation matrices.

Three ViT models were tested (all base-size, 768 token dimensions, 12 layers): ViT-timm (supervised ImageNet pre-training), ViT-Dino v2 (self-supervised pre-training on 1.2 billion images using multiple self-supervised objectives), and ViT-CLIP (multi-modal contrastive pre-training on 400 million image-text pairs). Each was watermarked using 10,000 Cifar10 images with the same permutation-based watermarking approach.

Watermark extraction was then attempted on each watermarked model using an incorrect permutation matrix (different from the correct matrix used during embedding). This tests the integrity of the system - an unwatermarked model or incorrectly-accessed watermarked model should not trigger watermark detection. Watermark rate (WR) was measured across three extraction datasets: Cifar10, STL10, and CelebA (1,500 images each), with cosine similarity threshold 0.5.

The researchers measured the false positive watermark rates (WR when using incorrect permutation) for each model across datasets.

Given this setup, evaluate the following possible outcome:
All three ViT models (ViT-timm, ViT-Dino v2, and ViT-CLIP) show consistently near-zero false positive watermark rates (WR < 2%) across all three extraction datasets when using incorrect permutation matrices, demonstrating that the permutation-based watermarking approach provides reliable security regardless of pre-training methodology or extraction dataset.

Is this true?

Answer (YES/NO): NO